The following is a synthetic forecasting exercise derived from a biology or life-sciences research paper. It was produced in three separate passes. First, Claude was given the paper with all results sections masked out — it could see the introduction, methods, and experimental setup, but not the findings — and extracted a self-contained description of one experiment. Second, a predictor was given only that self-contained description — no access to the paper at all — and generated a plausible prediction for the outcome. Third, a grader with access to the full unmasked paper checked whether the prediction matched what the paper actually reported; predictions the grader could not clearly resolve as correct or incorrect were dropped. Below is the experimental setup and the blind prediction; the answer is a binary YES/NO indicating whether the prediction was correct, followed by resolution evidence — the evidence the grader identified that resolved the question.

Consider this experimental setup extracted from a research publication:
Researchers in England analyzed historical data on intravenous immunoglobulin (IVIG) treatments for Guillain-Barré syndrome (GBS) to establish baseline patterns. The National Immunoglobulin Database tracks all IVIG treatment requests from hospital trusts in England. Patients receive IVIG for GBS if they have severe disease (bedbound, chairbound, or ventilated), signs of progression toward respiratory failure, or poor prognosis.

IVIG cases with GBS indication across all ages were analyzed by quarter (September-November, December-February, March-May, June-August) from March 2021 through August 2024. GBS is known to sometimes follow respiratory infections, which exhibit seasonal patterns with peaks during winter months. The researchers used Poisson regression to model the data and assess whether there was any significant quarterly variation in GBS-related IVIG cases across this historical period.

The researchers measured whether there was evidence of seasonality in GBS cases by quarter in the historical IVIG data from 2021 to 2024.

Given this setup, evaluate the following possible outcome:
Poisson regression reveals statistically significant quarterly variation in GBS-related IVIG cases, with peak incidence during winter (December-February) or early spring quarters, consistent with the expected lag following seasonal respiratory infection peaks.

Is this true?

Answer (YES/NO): NO